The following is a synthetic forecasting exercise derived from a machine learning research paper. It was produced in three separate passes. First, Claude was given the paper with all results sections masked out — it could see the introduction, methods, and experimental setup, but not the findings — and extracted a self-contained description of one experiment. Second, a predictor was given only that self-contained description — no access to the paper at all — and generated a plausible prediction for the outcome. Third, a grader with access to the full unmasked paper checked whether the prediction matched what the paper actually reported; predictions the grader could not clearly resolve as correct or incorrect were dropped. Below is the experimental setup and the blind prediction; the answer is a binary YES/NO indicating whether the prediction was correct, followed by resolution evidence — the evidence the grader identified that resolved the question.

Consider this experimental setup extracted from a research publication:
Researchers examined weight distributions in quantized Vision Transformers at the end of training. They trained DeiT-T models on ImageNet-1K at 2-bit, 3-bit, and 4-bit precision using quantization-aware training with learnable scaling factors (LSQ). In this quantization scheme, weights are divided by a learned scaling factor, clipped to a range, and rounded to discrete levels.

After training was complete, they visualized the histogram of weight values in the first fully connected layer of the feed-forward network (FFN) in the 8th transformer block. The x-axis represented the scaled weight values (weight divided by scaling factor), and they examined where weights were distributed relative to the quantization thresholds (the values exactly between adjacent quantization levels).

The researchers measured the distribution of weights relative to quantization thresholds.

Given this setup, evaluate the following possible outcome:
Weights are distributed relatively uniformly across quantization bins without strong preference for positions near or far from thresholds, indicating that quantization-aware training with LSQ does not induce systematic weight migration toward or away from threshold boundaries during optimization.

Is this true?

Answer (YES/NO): NO